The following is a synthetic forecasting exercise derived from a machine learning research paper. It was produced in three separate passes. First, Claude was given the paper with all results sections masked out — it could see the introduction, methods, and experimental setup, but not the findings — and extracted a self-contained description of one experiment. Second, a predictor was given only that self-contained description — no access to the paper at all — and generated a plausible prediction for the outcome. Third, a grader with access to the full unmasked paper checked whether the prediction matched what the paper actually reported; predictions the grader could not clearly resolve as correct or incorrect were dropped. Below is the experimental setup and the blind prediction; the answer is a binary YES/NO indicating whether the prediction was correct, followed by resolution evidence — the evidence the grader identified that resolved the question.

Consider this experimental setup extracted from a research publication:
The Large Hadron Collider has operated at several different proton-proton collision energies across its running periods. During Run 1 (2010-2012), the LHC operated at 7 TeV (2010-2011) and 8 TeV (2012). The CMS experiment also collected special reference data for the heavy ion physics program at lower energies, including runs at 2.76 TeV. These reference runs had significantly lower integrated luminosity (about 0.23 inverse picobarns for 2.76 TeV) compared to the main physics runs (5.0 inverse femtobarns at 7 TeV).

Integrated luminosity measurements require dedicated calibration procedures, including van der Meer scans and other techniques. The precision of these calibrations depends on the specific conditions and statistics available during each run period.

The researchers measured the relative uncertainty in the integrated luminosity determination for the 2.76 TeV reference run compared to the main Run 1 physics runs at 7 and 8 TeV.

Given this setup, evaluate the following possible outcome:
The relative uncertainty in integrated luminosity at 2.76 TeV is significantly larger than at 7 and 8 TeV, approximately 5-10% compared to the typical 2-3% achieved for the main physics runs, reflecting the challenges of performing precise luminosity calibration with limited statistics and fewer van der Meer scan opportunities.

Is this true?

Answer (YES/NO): NO